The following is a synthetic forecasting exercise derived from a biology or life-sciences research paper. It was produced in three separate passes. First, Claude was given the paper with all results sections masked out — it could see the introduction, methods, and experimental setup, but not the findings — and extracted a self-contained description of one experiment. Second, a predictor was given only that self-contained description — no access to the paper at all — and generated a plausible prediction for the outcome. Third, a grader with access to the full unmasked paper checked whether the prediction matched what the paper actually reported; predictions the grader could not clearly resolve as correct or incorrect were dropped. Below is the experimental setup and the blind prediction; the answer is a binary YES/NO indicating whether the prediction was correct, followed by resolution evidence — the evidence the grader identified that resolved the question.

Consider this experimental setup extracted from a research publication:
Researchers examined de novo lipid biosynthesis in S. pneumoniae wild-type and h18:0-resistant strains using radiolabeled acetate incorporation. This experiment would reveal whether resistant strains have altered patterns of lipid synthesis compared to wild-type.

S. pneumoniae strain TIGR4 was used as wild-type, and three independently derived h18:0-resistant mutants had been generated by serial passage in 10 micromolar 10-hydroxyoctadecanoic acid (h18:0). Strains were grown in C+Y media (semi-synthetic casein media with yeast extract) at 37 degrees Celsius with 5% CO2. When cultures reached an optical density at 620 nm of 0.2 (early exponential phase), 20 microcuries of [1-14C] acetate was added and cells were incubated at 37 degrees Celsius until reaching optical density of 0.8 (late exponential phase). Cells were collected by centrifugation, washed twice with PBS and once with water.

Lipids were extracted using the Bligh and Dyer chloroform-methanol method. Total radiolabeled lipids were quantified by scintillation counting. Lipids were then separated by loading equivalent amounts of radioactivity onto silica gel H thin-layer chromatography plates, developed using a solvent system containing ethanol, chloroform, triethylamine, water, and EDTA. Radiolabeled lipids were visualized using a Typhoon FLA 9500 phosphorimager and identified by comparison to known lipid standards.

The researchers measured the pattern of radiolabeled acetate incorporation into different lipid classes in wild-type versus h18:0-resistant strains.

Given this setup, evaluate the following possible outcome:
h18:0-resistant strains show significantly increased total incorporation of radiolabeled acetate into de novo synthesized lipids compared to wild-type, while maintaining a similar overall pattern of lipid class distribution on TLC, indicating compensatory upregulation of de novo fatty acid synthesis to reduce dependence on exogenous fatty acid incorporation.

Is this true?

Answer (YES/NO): NO